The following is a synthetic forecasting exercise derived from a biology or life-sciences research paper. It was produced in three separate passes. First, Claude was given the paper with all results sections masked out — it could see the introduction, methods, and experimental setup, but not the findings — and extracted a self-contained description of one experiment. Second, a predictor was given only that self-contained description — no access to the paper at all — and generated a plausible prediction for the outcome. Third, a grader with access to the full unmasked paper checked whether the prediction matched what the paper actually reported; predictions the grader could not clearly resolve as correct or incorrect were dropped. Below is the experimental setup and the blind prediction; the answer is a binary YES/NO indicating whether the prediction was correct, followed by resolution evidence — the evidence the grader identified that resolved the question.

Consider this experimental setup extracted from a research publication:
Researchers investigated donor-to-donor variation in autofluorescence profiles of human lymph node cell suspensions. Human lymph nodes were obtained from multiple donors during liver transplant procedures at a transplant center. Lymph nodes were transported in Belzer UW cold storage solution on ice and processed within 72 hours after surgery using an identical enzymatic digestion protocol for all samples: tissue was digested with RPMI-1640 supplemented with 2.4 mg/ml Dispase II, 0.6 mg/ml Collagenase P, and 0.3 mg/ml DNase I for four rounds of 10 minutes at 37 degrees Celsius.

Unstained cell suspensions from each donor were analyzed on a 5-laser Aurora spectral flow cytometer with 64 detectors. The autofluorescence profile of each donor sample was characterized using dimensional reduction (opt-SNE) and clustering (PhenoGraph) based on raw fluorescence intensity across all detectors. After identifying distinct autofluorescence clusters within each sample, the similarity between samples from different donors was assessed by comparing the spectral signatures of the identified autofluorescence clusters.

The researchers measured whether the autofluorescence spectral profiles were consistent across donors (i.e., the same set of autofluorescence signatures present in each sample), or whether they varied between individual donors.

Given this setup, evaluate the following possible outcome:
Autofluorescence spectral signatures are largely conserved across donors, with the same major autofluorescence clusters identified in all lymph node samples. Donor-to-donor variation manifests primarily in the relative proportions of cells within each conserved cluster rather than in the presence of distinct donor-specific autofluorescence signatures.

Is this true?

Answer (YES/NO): NO